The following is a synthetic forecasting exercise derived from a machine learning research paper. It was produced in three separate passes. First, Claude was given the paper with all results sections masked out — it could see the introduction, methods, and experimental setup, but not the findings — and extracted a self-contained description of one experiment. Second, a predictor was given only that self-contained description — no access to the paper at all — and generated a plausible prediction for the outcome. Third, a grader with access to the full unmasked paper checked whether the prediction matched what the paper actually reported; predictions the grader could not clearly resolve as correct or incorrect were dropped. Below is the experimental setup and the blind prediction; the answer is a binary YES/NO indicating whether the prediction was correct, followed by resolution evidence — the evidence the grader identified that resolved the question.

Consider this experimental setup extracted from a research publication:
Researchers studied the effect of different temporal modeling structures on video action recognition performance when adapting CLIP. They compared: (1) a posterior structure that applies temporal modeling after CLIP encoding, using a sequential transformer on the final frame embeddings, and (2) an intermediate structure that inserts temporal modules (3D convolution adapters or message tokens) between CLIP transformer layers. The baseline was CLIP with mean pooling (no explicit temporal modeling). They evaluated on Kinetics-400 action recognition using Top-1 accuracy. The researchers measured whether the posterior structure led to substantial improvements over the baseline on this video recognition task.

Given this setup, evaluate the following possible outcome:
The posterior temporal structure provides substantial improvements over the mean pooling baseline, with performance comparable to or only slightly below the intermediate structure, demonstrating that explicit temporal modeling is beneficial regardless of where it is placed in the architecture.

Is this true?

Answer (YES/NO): NO